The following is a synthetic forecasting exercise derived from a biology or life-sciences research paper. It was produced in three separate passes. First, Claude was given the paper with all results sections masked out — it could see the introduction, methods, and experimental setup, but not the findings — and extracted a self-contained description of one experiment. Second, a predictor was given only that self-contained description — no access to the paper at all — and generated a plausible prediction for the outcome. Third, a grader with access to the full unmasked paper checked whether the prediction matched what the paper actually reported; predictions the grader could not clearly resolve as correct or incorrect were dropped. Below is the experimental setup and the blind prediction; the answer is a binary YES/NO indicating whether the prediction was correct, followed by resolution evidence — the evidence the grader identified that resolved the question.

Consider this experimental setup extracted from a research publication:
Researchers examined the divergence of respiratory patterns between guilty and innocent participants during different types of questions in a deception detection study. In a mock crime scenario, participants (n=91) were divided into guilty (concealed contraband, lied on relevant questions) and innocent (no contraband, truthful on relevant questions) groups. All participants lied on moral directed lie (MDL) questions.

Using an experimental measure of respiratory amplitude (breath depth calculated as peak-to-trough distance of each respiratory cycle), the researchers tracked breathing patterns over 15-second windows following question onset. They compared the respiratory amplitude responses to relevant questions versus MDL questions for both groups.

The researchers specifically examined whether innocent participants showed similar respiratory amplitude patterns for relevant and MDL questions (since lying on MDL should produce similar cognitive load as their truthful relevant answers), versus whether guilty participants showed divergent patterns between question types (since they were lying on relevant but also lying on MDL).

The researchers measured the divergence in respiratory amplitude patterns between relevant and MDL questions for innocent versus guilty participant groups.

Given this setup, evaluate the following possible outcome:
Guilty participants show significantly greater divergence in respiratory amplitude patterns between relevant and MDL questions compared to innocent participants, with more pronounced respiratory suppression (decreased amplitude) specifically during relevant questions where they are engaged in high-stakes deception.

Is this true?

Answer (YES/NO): YES